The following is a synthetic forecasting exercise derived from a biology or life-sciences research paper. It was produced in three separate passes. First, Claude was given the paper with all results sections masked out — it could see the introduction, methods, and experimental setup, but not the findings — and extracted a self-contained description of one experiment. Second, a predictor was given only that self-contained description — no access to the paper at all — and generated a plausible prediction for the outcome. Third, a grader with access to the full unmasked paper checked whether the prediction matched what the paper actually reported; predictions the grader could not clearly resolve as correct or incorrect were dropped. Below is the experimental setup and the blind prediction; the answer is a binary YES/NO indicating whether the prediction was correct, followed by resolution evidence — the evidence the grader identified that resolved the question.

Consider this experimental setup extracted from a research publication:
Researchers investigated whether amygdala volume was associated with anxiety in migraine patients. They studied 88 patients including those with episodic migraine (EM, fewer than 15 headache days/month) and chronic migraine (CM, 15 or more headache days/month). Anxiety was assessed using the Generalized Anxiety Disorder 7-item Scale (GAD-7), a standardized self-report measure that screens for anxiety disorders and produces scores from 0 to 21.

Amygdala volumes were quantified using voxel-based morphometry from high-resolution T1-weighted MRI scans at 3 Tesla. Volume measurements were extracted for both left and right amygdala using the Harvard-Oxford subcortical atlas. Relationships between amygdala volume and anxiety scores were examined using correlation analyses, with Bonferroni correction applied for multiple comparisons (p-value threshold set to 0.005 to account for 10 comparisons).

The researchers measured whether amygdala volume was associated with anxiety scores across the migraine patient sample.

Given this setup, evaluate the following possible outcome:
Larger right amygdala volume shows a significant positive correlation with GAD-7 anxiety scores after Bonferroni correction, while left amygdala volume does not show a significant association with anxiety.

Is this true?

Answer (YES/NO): NO